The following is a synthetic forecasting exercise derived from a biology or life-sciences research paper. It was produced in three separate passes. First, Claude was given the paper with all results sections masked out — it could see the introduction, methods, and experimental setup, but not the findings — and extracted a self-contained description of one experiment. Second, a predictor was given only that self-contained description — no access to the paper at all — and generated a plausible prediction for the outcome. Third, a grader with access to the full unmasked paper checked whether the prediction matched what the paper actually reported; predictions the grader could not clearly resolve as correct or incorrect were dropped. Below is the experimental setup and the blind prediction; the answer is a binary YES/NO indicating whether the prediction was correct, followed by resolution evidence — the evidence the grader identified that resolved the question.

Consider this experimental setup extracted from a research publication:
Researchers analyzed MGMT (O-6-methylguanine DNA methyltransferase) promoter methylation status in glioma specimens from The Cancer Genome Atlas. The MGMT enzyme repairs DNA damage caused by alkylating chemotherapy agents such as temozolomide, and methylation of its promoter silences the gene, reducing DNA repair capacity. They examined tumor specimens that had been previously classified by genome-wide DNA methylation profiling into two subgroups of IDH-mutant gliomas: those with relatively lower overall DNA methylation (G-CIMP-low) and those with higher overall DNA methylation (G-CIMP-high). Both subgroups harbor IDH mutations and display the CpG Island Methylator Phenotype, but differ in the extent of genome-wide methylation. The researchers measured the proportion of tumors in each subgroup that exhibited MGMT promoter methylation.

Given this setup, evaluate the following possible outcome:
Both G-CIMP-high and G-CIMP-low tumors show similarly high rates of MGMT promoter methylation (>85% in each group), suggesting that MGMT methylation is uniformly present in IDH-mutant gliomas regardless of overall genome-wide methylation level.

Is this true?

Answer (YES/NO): NO